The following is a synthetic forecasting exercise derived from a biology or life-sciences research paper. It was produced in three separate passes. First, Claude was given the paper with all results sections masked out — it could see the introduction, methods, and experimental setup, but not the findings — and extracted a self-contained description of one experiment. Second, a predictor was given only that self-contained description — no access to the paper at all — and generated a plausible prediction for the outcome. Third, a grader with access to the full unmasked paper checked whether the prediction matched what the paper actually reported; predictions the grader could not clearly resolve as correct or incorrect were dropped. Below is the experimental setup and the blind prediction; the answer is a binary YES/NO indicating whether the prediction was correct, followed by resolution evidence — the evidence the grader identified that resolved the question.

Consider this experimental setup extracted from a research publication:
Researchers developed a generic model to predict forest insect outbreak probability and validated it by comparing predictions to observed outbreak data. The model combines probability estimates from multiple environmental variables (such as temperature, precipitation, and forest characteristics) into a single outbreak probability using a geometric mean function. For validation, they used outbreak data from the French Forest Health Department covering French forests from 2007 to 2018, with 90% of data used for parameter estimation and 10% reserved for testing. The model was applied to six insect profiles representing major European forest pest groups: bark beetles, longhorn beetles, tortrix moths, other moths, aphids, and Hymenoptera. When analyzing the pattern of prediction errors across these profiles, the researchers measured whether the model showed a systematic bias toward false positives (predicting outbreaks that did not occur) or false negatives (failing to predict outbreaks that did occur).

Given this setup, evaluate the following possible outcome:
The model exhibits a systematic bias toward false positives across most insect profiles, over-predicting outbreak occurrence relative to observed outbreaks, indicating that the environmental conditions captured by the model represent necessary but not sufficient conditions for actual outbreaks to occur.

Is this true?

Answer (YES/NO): YES